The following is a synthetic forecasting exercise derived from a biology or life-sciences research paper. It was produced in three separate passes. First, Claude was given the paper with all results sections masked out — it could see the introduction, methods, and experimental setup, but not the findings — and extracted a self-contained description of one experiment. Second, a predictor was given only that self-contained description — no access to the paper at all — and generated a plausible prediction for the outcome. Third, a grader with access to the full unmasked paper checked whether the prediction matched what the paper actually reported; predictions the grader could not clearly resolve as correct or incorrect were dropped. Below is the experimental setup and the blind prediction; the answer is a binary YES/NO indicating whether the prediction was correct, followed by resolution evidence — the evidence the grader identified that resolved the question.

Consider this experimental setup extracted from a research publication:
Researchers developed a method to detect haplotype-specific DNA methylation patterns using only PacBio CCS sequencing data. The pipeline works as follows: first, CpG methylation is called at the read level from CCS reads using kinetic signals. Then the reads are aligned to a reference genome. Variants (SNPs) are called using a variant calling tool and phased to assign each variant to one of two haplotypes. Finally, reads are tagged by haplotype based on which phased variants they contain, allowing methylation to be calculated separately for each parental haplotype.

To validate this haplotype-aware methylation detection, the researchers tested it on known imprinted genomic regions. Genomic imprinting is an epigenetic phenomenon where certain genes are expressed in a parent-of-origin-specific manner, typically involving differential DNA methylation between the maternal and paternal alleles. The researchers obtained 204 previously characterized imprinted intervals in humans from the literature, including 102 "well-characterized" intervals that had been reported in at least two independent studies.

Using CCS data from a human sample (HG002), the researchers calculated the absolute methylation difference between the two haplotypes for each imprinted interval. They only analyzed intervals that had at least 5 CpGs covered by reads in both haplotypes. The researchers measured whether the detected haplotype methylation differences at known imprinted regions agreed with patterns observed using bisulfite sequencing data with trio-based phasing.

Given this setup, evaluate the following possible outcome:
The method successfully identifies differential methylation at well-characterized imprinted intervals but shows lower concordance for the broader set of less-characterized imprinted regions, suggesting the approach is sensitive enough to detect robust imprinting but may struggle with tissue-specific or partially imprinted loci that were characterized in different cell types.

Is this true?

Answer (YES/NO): NO